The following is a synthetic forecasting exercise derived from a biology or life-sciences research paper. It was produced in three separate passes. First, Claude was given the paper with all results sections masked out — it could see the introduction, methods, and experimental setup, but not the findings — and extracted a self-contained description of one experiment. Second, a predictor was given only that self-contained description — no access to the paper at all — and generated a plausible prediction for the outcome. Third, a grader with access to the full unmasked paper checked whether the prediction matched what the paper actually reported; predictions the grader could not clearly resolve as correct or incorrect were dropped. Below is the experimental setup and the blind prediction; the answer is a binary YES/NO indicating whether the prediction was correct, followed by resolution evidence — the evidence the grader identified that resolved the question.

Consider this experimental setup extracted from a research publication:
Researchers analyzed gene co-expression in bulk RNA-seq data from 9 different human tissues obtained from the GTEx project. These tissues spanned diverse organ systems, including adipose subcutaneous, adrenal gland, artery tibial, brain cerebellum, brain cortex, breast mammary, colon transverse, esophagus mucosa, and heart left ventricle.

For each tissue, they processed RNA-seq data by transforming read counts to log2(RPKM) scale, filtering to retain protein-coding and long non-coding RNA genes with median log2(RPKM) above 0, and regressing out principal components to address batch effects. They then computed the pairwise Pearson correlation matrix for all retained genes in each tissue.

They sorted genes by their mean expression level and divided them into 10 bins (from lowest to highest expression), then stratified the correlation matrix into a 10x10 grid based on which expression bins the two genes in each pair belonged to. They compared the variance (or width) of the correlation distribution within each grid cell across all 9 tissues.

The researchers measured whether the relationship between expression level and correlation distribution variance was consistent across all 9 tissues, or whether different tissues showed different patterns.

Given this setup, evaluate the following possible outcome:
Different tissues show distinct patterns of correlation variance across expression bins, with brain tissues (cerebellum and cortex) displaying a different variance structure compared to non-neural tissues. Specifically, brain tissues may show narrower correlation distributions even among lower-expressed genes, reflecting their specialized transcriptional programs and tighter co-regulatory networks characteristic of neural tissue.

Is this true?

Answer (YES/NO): NO